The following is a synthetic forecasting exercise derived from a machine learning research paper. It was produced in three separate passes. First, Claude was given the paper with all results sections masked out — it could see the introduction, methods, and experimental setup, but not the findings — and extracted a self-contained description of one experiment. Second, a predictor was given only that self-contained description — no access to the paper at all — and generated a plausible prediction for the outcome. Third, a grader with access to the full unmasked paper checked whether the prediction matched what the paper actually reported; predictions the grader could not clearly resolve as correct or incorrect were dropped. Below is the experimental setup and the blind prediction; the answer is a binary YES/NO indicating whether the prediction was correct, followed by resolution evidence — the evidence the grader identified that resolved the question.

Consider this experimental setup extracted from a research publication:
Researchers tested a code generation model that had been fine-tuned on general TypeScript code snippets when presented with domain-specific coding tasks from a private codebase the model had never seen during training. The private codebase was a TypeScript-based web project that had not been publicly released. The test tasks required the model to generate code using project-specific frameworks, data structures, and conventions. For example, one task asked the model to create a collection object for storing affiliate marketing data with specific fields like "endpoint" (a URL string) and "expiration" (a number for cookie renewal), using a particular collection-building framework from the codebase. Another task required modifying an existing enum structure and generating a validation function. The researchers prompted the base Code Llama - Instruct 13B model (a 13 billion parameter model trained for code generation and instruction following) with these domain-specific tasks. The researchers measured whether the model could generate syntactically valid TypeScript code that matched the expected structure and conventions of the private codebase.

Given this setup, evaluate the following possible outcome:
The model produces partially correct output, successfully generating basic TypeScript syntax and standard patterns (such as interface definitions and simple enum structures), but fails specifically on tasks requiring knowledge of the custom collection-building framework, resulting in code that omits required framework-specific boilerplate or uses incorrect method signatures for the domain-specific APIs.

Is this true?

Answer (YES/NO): NO